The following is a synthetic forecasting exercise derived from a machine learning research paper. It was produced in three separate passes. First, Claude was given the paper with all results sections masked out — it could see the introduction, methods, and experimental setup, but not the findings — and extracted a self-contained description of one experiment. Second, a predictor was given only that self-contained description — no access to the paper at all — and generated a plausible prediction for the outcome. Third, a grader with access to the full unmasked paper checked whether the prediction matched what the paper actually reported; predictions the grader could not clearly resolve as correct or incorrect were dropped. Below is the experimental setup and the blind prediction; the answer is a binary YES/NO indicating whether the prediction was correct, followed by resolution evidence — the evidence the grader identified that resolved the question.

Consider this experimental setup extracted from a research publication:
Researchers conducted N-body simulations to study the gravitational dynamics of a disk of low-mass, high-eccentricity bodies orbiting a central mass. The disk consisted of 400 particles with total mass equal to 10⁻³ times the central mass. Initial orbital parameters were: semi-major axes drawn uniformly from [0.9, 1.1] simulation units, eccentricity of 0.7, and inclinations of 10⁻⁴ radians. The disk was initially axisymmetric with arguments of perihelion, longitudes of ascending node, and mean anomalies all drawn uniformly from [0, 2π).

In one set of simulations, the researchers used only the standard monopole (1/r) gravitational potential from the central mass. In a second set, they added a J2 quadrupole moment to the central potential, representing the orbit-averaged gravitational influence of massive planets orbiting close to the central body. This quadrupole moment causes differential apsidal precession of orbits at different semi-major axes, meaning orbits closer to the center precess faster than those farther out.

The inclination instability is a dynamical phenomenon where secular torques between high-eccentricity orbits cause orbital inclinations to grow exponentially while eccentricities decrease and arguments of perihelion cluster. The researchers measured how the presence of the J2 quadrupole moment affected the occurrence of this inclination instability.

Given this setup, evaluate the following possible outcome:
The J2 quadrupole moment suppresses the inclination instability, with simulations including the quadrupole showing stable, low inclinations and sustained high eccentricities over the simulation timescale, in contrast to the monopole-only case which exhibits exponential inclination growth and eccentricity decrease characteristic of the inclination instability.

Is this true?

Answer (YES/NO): NO